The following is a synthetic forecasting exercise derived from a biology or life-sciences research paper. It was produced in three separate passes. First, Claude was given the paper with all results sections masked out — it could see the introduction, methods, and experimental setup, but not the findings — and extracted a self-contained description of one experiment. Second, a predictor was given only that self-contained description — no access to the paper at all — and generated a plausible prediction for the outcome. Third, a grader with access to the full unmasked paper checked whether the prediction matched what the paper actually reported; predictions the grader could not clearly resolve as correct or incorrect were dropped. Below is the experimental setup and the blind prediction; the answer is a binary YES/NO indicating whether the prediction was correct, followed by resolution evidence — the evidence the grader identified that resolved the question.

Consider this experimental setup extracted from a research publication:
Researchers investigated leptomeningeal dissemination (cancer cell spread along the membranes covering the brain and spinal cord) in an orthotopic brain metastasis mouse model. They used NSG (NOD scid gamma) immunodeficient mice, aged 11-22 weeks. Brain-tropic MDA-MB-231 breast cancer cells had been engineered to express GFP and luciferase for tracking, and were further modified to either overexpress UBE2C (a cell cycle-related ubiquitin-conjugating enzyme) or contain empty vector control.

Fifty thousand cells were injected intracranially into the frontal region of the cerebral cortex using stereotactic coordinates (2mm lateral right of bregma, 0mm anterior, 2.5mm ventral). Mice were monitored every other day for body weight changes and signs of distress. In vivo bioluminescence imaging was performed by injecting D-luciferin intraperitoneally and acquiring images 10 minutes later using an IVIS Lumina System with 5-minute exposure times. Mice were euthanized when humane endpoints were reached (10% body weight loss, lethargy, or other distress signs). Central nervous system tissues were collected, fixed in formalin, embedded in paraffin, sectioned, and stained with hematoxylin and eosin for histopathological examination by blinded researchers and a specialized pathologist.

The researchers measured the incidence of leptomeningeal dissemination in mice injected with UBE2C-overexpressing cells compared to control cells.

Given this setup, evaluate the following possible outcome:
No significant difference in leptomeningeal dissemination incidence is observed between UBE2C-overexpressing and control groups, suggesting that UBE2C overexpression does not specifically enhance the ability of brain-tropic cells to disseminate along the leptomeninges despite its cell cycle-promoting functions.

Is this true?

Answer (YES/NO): NO